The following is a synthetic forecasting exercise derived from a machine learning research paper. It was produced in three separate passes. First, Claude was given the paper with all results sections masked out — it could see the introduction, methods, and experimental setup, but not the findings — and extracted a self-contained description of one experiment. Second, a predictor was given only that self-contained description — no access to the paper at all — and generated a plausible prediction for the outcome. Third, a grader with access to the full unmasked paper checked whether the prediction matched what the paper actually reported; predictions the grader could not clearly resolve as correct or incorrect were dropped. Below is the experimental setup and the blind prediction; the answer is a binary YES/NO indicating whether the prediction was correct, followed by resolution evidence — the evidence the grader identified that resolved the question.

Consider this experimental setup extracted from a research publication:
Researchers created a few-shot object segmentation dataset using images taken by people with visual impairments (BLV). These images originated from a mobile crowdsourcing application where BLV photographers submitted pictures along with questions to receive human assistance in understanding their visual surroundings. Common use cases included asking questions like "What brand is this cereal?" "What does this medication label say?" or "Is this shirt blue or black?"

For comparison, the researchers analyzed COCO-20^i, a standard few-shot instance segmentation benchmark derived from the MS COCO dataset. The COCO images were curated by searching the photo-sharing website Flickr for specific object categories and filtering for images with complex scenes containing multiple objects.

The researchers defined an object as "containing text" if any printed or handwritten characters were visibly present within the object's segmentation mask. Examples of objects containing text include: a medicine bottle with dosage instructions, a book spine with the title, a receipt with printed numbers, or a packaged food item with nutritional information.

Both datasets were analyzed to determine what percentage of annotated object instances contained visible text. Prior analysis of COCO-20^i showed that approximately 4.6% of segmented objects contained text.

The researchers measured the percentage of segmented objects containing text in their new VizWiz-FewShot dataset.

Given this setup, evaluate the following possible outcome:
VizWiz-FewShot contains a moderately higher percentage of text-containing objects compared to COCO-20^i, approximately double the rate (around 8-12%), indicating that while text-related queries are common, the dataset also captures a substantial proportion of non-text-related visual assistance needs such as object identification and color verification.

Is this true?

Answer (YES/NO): NO